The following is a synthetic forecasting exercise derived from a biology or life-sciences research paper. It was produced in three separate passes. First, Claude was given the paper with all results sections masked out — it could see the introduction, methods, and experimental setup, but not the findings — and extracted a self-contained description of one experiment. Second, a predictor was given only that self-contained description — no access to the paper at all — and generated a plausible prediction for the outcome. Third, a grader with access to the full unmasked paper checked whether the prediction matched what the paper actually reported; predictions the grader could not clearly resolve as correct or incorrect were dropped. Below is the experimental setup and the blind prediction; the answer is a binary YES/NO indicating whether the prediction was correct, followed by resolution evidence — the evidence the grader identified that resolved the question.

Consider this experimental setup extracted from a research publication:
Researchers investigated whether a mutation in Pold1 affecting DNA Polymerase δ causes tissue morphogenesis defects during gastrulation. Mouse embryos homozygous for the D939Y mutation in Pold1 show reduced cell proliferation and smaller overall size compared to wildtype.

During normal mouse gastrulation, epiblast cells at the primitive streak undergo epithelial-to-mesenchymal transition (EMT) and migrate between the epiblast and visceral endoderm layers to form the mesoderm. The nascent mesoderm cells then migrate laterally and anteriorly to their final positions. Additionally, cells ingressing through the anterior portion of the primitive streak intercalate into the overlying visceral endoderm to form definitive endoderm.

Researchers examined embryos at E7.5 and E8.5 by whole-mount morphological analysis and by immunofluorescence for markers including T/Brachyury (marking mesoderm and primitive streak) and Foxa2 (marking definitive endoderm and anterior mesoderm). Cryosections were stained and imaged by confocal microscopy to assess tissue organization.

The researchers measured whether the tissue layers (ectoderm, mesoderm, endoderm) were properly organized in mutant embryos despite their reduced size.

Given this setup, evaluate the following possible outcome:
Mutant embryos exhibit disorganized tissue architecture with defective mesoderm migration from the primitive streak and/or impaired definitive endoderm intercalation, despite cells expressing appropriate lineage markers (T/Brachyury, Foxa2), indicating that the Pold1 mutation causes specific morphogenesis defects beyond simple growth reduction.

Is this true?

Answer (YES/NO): YES